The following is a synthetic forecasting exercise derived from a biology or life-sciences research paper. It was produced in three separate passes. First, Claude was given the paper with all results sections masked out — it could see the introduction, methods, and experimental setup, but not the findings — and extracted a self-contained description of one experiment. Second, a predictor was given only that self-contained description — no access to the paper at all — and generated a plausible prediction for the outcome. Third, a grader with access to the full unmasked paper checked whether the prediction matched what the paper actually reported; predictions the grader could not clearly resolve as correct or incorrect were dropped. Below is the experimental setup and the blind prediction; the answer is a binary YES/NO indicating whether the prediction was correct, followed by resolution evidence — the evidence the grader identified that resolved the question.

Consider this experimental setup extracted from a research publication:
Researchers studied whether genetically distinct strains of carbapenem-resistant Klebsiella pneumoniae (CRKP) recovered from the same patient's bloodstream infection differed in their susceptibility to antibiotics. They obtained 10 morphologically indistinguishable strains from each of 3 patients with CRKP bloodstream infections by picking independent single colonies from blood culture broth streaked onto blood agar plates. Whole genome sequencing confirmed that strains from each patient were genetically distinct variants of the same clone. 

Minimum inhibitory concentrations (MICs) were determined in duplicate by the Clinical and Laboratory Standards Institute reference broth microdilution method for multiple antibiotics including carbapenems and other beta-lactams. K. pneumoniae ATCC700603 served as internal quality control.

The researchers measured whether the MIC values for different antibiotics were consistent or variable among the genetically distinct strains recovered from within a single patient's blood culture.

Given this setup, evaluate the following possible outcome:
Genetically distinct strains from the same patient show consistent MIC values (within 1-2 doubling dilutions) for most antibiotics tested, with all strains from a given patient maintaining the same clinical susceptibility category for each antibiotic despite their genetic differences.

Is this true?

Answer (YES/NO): NO